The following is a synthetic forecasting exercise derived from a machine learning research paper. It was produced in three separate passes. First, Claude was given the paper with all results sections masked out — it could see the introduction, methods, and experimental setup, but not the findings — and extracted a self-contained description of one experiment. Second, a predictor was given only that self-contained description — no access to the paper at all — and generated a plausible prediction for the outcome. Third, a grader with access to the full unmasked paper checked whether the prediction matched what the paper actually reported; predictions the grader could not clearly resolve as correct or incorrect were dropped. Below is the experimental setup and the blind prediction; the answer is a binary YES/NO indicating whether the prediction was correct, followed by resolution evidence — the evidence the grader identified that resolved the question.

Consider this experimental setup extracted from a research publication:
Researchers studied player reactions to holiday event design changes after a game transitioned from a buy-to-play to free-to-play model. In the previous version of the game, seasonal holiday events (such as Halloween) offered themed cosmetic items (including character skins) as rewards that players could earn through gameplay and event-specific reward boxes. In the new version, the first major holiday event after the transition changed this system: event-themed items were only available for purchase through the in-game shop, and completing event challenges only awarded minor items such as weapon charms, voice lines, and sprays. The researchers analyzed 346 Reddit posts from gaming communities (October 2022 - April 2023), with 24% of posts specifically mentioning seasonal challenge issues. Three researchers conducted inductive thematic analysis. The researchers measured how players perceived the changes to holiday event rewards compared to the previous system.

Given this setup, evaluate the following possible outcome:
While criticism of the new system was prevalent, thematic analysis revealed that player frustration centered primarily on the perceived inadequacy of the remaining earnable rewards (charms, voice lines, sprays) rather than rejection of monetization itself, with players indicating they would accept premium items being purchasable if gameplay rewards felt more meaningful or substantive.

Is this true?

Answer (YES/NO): NO